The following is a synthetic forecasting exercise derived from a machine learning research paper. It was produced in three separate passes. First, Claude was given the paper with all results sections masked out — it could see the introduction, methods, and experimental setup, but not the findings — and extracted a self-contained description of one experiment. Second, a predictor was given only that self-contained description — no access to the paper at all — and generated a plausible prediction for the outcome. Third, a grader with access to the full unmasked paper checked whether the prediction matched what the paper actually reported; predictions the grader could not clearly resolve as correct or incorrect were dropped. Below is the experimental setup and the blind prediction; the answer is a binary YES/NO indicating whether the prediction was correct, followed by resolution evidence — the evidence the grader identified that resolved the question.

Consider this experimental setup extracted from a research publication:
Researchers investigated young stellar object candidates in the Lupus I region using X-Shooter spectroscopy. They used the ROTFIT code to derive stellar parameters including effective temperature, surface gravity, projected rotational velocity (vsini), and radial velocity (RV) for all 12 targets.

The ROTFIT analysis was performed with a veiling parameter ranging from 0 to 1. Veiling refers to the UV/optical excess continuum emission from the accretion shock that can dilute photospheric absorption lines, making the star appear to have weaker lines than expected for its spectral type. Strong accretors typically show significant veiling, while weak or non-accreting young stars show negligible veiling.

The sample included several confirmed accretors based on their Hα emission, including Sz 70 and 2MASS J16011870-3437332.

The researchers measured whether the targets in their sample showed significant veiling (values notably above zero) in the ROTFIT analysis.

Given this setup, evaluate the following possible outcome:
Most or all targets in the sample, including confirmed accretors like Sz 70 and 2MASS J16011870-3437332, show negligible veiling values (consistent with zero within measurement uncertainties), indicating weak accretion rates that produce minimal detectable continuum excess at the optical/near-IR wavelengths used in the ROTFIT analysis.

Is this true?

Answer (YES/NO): YES